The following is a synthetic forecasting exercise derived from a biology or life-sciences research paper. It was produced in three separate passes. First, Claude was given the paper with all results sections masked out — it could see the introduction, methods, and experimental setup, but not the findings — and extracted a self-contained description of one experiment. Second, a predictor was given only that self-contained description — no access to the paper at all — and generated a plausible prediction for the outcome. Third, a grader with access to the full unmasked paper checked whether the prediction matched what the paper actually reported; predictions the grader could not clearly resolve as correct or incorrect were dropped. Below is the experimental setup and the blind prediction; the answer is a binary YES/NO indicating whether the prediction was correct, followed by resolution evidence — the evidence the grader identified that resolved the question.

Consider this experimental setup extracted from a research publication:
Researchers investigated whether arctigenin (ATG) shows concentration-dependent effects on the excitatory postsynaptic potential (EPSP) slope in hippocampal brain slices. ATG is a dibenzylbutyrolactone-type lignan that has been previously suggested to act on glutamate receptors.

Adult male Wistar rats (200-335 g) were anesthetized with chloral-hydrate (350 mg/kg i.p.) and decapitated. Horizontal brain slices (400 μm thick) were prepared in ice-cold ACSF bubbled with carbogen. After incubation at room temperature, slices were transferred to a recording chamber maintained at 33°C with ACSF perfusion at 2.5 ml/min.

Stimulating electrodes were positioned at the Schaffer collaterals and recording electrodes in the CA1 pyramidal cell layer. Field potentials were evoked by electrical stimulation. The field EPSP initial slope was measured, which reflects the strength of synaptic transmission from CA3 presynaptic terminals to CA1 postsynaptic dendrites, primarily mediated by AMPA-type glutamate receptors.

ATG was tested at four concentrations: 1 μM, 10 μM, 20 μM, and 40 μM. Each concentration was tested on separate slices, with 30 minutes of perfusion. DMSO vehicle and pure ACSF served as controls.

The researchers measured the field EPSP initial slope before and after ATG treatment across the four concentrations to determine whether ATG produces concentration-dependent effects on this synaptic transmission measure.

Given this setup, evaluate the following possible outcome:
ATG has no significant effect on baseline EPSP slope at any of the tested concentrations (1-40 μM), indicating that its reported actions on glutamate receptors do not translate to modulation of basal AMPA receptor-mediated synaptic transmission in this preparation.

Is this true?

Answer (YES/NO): NO